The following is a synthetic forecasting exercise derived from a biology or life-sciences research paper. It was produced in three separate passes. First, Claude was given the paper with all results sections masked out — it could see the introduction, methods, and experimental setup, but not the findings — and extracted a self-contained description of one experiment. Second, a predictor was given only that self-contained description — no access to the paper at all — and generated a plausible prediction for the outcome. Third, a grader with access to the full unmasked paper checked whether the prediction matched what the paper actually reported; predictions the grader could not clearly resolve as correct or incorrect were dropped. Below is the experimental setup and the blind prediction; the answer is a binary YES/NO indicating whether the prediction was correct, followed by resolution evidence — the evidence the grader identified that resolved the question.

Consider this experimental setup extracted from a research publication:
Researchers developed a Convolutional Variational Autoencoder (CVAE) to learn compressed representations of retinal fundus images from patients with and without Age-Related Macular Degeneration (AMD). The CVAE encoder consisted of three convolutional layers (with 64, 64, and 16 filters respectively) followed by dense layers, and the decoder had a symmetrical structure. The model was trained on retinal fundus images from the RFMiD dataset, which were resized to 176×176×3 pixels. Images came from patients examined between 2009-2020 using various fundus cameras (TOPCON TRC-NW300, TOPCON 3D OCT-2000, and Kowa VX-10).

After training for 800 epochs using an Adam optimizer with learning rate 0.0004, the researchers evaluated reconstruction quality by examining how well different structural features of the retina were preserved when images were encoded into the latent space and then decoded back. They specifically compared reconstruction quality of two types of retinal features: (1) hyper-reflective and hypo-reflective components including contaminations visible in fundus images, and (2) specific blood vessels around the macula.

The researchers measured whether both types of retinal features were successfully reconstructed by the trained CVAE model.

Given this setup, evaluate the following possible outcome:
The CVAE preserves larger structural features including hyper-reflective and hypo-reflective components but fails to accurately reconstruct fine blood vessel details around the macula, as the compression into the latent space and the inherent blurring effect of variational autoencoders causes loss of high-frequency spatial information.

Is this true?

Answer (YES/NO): YES